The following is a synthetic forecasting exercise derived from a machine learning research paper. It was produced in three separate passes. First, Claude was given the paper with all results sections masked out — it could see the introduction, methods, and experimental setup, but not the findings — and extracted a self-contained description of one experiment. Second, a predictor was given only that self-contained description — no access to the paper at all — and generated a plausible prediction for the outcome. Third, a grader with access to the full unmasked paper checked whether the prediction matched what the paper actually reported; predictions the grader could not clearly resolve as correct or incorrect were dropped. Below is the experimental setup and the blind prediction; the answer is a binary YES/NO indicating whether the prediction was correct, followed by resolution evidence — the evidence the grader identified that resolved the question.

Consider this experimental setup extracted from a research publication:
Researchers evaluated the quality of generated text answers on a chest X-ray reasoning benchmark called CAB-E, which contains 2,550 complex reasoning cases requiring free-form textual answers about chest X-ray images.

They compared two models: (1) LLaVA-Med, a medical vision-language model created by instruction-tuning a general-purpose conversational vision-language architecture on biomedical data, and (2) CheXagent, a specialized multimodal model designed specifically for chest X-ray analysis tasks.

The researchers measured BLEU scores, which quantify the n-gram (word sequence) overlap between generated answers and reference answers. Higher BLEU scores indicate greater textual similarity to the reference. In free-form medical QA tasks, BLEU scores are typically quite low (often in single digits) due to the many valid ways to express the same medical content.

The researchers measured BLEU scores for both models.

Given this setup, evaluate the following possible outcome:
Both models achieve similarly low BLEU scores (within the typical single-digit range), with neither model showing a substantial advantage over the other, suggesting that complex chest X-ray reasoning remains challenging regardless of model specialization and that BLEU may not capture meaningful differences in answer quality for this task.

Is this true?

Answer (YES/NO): NO